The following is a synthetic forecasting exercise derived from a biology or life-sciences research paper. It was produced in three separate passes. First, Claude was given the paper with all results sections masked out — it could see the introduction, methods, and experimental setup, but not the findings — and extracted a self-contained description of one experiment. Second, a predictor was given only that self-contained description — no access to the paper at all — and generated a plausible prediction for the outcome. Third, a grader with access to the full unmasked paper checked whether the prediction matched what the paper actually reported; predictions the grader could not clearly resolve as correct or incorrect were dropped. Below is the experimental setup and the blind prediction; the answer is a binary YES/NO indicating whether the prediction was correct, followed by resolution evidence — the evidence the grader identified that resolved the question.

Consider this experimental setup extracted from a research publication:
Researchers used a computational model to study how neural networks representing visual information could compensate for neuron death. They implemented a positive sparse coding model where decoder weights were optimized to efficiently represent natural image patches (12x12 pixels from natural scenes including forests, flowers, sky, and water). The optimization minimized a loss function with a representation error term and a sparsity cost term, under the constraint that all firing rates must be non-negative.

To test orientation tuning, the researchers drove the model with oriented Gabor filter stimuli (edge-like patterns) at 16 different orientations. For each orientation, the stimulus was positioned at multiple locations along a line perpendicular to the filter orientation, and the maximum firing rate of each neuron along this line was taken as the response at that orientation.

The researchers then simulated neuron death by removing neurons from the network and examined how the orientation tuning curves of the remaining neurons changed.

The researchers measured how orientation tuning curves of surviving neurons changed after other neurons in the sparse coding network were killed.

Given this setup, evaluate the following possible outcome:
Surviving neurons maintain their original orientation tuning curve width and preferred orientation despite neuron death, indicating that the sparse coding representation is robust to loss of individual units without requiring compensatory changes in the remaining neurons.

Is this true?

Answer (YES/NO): NO